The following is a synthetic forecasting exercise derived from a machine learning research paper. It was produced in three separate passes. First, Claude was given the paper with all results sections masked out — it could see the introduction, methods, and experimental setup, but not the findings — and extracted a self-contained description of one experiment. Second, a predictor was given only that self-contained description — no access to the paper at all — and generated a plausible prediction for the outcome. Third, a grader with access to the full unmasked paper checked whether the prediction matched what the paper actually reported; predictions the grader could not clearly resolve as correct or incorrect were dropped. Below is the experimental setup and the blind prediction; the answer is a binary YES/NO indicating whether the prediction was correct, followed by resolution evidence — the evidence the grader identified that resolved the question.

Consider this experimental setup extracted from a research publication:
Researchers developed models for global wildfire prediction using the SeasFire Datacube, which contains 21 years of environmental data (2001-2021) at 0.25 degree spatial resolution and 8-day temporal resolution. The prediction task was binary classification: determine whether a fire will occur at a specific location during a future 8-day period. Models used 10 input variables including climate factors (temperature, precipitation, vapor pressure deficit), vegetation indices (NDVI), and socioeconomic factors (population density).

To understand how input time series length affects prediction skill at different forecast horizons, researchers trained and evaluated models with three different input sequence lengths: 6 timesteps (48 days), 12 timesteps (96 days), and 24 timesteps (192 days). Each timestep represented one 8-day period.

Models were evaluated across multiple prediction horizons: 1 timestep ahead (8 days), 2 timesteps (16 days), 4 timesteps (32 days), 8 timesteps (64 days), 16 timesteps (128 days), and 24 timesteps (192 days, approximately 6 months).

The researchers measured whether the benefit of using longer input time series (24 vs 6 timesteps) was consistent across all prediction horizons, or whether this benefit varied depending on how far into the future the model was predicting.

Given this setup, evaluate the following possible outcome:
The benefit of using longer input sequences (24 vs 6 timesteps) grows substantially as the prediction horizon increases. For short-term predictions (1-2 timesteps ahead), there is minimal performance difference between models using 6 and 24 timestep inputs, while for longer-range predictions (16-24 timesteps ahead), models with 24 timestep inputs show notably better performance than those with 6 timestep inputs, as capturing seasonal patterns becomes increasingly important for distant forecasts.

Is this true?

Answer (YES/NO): NO